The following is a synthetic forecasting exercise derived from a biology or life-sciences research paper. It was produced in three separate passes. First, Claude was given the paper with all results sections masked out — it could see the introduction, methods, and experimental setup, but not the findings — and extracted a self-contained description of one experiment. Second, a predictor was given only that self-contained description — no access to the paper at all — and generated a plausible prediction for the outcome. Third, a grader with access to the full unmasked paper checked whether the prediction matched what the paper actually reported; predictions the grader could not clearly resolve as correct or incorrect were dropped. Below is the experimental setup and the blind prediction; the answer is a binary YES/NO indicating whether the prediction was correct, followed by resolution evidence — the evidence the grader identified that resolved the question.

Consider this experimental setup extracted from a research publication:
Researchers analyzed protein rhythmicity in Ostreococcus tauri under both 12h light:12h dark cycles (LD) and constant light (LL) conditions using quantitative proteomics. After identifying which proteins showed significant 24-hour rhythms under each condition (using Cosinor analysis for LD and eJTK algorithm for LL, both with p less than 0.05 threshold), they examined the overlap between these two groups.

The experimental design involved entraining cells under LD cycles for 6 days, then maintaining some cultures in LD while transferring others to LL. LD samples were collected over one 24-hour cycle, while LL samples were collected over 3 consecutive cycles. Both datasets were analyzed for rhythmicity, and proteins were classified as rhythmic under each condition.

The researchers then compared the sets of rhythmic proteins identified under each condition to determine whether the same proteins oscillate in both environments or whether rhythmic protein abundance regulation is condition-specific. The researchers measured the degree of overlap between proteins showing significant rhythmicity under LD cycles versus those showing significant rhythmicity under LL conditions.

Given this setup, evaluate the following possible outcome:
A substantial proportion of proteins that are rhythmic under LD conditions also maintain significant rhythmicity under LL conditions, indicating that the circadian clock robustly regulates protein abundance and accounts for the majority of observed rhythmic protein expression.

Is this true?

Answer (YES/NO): NO